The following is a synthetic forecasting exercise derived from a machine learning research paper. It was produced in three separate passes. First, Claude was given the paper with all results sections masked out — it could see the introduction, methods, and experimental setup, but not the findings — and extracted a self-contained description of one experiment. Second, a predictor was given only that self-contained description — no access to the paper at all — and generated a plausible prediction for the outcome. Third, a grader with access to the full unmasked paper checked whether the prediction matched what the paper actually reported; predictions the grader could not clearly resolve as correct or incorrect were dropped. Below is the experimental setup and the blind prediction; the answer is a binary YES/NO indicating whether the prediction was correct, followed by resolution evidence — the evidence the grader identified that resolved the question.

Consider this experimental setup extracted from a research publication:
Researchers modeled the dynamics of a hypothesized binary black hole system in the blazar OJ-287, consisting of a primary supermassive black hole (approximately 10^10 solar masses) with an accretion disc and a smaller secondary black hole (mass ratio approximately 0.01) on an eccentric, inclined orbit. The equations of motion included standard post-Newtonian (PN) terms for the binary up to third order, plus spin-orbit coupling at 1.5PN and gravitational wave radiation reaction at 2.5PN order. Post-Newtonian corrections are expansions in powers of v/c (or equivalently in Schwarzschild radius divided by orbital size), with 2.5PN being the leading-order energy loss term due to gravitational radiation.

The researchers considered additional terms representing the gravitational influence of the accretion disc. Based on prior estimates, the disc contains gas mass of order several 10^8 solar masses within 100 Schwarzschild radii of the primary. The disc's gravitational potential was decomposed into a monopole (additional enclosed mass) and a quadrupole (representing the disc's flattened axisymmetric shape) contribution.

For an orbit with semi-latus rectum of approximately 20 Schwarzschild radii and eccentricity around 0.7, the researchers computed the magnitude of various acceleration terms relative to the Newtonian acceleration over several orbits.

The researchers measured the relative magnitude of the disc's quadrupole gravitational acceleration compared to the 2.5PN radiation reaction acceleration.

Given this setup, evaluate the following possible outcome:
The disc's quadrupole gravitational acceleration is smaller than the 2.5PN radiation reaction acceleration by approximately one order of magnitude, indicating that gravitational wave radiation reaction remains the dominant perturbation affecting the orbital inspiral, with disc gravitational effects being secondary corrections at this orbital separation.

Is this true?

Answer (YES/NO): NO